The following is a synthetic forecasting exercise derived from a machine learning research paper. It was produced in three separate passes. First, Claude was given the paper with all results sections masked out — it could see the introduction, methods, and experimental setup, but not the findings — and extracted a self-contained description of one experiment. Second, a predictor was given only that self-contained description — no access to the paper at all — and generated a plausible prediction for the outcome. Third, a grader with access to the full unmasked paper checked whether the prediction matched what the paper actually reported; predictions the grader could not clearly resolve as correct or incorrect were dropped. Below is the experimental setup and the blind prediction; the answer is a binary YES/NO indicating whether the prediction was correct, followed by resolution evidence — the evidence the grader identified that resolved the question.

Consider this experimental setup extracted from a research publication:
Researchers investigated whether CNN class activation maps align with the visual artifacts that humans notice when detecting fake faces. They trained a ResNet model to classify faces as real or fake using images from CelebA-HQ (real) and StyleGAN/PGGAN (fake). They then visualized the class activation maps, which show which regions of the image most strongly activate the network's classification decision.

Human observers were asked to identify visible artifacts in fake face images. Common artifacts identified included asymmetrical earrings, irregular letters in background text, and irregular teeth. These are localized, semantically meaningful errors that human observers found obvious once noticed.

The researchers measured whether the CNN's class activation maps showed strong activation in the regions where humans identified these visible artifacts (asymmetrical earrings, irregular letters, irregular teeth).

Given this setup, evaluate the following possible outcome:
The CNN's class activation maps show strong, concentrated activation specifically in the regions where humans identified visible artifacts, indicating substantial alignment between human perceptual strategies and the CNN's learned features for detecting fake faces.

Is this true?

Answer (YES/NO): NO